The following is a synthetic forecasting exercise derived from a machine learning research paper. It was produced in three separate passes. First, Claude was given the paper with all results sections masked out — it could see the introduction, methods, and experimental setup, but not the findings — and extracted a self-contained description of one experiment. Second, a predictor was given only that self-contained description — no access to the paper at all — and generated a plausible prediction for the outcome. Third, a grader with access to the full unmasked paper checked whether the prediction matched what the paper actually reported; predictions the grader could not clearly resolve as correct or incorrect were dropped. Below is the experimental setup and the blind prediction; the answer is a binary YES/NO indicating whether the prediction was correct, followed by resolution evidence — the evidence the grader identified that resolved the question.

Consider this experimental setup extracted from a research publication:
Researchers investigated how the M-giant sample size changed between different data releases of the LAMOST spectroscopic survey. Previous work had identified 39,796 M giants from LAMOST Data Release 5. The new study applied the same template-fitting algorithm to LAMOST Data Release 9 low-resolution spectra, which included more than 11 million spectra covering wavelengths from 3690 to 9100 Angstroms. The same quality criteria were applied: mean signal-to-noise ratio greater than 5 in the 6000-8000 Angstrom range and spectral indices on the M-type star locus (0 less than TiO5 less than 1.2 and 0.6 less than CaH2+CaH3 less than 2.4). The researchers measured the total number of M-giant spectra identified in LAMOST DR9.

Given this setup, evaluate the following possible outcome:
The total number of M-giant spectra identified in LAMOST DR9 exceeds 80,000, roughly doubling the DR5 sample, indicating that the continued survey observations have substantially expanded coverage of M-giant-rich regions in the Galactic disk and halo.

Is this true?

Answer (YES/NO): NO